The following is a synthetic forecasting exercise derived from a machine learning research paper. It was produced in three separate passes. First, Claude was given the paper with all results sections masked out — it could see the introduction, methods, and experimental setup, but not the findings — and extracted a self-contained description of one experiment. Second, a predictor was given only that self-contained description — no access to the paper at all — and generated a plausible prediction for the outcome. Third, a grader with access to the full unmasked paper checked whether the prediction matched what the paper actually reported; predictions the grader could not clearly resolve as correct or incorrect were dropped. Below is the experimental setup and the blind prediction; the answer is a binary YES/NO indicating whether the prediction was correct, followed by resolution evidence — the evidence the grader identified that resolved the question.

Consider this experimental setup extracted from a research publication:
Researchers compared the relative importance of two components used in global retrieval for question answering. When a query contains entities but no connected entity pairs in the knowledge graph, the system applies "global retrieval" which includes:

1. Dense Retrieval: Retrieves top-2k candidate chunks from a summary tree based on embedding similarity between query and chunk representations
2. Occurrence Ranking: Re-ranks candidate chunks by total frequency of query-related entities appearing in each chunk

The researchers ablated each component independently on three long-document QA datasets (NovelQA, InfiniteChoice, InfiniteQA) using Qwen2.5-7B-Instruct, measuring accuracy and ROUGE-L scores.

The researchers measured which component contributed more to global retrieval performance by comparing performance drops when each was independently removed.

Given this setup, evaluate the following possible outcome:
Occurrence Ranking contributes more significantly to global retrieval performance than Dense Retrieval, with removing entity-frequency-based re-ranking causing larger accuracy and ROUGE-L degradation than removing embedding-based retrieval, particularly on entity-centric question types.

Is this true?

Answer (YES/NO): YES